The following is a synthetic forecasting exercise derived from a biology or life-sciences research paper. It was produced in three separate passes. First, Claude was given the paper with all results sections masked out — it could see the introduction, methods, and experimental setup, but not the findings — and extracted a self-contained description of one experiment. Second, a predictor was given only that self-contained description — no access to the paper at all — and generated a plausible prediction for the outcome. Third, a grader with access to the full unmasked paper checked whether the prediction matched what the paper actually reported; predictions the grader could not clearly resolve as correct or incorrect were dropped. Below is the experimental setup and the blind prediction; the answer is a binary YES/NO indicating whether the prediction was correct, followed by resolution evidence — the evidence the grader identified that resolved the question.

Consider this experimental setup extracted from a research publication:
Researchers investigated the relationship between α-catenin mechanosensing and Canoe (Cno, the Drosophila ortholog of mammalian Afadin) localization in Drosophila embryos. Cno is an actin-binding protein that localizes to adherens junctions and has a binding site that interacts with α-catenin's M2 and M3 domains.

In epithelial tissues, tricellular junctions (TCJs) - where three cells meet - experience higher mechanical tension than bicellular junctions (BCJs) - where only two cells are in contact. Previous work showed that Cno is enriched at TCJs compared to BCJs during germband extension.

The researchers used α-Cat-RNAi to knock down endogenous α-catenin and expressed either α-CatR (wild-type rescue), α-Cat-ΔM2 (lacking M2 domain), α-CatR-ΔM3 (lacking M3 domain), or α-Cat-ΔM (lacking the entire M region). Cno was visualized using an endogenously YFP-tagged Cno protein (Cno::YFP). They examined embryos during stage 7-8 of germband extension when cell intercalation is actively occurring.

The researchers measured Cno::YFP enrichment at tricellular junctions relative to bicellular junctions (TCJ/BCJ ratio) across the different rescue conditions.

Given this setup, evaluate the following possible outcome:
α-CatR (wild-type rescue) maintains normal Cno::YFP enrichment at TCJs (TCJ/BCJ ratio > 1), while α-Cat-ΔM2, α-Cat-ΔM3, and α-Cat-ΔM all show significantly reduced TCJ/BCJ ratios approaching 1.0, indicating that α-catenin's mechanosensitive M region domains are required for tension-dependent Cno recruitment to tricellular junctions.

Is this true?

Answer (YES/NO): NO